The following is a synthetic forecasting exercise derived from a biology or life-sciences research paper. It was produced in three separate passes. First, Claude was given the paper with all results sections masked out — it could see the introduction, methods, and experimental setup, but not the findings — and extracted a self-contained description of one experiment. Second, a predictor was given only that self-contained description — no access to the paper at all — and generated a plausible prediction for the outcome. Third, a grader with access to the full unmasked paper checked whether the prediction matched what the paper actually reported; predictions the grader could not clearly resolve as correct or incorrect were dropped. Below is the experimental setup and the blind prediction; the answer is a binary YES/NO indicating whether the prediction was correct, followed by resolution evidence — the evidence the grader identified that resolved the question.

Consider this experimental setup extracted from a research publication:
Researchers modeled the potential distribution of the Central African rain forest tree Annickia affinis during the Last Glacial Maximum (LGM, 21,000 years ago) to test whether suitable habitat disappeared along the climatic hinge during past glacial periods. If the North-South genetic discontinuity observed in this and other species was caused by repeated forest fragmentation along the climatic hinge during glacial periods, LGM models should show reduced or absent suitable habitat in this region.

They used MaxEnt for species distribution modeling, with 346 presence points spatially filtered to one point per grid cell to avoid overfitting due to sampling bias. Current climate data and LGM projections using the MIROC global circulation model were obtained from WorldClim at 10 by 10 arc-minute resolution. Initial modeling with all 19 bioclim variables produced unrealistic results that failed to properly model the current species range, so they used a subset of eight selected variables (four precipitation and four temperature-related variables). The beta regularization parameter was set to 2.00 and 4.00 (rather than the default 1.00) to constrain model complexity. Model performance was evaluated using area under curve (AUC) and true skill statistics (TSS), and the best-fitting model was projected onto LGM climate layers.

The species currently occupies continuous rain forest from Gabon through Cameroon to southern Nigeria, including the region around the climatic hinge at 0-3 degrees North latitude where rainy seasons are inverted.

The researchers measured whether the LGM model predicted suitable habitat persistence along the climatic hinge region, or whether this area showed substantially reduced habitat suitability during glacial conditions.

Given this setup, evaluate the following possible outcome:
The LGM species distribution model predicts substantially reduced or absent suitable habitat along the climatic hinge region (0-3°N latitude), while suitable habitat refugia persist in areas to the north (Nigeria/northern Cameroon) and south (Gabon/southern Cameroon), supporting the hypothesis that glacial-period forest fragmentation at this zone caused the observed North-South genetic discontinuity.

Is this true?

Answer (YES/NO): NO